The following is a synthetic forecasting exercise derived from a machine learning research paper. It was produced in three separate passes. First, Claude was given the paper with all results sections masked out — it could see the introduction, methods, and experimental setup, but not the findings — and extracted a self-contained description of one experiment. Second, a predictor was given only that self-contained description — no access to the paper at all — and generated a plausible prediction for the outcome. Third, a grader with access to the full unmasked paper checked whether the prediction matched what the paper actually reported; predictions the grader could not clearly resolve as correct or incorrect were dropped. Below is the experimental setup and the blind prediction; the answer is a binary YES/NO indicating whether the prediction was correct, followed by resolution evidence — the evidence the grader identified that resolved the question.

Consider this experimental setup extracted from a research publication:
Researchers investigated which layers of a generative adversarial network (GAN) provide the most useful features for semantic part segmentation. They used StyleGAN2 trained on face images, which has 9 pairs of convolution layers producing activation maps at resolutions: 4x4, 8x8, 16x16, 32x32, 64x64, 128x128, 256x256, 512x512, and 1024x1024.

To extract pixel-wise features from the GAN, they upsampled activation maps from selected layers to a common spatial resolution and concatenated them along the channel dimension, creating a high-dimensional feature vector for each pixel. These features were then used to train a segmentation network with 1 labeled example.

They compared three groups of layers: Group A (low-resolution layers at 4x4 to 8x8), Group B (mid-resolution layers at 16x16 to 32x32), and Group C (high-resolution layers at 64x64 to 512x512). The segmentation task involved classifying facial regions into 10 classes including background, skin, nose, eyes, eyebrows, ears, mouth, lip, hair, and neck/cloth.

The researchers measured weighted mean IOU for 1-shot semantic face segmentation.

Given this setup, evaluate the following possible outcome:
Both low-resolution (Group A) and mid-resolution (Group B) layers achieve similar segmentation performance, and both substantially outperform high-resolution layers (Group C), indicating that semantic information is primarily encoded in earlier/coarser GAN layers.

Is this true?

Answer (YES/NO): NO